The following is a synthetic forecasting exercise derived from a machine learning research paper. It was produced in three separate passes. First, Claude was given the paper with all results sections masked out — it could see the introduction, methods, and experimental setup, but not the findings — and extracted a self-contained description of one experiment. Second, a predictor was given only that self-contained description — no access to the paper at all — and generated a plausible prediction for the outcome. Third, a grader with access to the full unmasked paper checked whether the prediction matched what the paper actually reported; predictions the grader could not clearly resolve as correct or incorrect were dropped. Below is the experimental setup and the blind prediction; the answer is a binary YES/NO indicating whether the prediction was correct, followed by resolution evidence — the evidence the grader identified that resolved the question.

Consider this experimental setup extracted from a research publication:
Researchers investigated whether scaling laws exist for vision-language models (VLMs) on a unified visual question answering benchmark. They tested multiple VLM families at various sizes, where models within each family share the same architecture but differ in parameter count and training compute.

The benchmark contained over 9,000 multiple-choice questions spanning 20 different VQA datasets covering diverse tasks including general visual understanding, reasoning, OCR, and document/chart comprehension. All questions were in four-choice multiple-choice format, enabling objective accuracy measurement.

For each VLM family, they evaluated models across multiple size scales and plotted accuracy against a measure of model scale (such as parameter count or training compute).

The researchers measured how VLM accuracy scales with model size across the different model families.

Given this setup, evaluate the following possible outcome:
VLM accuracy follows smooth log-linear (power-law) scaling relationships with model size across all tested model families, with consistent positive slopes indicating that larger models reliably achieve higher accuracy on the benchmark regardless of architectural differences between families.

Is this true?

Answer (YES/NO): NO